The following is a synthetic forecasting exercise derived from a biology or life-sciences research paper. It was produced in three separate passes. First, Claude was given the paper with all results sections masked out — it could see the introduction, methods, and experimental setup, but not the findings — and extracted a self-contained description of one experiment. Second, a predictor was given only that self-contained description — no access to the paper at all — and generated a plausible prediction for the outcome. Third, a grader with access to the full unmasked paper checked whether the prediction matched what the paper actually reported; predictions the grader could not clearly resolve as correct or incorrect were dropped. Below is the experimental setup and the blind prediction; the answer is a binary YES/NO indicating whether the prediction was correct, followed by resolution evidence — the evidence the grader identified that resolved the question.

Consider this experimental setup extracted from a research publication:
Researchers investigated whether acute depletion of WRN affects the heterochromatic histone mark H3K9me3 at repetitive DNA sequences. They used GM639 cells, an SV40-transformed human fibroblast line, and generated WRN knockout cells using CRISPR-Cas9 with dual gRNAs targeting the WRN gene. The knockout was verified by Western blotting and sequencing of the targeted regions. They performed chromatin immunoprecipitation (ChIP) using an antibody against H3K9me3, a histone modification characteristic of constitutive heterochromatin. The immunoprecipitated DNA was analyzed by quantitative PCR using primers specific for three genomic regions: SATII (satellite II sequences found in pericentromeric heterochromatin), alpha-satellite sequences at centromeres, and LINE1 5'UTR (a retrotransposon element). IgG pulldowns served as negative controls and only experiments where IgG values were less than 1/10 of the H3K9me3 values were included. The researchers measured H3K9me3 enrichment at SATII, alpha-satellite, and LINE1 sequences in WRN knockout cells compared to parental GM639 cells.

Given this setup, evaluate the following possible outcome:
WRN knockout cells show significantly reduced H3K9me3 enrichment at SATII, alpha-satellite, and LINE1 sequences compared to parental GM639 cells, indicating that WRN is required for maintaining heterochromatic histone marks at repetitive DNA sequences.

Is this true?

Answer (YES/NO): NO